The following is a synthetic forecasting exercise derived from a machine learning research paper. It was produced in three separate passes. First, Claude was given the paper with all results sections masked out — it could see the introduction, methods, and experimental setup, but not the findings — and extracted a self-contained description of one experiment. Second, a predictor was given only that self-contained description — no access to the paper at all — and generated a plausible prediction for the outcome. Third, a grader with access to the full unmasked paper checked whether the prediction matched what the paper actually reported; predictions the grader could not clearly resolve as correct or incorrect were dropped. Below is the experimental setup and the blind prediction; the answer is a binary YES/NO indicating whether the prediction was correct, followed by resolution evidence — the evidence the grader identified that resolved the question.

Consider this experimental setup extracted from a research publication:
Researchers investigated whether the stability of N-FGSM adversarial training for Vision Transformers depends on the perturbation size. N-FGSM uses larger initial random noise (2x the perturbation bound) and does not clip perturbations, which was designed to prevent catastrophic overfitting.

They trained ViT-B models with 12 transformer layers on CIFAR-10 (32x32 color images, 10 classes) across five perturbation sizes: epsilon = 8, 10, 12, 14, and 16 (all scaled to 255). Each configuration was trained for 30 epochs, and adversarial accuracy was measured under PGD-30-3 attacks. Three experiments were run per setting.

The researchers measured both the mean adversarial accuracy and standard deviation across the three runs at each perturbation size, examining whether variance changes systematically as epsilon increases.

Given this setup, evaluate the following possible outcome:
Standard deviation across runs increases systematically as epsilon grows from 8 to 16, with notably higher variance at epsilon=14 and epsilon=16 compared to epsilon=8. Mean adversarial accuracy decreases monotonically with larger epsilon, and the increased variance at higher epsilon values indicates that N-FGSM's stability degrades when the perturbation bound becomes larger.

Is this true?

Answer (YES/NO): NO